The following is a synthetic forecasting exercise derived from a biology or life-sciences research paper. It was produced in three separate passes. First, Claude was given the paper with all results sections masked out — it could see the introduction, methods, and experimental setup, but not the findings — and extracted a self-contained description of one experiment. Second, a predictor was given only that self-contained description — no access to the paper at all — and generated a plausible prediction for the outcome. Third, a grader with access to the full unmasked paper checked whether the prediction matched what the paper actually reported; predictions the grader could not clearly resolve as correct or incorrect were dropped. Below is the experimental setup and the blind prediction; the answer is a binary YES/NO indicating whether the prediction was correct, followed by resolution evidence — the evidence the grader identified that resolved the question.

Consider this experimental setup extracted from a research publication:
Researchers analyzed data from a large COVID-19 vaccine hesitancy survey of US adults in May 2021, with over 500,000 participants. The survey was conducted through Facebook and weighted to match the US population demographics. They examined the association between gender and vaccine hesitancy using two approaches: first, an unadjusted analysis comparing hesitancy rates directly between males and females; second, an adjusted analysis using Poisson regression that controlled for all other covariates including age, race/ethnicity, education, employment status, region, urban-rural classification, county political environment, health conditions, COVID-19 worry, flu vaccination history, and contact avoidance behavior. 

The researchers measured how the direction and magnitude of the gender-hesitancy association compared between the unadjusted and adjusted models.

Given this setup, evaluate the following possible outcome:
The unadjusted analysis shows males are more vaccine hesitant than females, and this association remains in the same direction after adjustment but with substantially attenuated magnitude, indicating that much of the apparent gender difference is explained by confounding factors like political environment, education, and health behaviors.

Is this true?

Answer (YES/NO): NO